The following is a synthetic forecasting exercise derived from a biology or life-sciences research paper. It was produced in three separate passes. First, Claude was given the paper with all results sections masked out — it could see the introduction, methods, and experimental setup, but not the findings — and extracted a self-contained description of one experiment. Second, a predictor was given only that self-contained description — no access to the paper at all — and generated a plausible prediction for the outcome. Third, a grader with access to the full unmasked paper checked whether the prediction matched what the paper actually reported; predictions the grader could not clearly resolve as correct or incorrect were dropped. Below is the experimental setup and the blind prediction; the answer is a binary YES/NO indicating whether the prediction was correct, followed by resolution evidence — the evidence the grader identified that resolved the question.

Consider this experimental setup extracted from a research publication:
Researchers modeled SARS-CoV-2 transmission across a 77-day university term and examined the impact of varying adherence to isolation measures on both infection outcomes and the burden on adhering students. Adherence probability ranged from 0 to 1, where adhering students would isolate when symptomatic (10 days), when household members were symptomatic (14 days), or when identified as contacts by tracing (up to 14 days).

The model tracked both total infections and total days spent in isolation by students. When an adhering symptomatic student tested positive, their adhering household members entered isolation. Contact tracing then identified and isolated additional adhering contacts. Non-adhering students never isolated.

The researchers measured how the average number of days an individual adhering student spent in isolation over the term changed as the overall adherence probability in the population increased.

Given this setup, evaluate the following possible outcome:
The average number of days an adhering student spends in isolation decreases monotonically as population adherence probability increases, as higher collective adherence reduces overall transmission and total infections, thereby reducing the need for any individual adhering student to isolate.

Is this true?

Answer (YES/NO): NO